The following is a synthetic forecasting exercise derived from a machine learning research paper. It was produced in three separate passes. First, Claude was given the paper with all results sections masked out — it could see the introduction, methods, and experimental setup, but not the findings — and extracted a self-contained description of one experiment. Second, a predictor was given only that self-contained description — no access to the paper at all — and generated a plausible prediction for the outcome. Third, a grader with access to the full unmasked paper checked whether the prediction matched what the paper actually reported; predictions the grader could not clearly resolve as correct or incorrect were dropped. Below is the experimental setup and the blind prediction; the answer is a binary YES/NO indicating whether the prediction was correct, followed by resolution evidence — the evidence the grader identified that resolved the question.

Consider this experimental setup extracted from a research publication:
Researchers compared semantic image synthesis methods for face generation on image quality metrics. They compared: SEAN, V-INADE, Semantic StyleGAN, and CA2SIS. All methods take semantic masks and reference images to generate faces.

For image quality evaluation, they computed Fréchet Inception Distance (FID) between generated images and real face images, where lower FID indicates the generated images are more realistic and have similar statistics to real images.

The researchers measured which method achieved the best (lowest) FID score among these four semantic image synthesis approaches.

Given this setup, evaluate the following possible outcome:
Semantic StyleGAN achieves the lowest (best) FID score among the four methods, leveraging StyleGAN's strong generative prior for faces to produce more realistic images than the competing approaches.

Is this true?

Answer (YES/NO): NO